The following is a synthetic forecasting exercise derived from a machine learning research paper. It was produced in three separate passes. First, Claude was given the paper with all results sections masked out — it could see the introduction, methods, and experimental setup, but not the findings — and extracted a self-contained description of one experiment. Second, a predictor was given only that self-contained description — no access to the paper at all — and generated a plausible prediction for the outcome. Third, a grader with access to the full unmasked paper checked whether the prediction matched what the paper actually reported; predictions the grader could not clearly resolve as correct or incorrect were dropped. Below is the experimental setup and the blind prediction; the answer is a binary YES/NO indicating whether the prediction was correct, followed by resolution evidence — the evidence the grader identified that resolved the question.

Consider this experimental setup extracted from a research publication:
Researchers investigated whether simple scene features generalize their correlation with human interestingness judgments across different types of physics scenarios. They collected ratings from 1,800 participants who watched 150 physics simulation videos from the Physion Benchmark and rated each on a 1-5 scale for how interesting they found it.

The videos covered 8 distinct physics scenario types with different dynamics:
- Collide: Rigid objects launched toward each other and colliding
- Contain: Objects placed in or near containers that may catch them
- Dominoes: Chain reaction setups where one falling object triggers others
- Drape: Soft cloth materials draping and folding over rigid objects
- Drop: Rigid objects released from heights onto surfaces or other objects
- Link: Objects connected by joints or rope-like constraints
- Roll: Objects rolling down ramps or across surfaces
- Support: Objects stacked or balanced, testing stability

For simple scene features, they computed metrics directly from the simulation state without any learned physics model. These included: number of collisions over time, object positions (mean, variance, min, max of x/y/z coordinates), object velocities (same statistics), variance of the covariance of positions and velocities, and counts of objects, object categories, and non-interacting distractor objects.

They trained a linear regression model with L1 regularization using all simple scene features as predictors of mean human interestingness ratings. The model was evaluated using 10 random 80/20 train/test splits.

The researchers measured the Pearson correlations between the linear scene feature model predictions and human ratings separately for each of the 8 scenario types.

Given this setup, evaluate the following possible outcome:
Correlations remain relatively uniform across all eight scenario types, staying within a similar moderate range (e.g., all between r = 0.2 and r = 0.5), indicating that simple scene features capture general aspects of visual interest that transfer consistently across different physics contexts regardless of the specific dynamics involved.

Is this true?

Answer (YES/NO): NO